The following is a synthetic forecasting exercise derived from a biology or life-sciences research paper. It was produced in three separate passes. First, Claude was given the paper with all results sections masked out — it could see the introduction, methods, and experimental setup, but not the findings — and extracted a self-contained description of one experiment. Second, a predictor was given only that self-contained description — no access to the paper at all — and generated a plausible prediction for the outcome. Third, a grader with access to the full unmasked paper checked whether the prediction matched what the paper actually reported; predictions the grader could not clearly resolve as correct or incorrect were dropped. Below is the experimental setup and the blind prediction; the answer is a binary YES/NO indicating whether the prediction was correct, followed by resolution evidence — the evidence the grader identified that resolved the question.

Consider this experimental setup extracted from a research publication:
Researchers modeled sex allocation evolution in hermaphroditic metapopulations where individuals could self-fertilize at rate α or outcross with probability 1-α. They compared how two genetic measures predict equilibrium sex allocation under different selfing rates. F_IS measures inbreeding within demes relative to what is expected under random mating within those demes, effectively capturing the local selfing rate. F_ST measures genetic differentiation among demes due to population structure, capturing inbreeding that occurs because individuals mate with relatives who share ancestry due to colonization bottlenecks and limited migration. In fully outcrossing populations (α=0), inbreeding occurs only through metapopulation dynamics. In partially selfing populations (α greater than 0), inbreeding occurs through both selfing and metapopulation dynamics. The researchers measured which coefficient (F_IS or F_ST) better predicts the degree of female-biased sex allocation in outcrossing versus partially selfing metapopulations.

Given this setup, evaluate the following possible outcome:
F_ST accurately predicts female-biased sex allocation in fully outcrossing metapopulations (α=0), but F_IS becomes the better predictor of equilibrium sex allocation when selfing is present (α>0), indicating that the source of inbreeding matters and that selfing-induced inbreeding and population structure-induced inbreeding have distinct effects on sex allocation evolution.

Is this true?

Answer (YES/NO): YES